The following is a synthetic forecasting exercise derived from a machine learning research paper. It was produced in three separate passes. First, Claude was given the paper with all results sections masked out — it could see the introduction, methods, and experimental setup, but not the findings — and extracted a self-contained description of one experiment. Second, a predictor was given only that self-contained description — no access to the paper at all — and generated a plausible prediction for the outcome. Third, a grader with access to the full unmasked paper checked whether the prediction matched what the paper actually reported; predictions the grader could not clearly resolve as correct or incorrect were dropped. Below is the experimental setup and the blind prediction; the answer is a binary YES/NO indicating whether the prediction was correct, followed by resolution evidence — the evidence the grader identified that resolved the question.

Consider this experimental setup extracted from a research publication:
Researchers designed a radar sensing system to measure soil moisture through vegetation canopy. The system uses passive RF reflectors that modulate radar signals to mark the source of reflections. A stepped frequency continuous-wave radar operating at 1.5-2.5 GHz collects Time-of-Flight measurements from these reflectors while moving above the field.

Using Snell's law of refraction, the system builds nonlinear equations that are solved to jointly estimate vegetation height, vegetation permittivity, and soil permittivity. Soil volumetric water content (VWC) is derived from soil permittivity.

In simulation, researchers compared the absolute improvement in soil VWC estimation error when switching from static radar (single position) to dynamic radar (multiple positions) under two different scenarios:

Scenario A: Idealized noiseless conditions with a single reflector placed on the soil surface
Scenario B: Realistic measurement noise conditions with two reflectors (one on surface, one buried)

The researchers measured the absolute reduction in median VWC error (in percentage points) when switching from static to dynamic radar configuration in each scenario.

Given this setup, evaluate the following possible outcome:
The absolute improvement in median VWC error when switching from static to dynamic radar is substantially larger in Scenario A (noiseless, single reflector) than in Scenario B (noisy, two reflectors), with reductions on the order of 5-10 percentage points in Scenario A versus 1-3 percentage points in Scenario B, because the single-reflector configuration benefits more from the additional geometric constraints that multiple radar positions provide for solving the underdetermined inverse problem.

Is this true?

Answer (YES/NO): NO